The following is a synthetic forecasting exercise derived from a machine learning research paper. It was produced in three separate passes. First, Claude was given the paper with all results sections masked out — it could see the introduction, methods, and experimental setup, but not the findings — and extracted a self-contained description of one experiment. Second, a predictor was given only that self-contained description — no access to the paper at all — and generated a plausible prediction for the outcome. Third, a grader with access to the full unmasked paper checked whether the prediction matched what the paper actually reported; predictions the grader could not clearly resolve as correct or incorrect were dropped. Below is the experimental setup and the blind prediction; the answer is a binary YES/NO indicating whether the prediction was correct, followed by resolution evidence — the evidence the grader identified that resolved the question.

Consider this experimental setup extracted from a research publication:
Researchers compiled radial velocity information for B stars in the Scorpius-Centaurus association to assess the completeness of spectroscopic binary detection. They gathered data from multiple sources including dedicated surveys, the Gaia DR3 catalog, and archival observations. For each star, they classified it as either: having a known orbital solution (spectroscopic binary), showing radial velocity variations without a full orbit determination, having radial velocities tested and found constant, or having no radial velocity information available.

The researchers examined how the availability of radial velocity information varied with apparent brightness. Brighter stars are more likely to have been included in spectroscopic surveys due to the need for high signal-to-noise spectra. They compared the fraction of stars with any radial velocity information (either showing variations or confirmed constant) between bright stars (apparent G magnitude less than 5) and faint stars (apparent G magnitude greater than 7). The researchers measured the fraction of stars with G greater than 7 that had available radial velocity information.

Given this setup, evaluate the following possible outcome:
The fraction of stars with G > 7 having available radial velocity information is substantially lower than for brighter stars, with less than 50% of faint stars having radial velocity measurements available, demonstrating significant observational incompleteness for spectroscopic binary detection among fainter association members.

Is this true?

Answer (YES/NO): NO